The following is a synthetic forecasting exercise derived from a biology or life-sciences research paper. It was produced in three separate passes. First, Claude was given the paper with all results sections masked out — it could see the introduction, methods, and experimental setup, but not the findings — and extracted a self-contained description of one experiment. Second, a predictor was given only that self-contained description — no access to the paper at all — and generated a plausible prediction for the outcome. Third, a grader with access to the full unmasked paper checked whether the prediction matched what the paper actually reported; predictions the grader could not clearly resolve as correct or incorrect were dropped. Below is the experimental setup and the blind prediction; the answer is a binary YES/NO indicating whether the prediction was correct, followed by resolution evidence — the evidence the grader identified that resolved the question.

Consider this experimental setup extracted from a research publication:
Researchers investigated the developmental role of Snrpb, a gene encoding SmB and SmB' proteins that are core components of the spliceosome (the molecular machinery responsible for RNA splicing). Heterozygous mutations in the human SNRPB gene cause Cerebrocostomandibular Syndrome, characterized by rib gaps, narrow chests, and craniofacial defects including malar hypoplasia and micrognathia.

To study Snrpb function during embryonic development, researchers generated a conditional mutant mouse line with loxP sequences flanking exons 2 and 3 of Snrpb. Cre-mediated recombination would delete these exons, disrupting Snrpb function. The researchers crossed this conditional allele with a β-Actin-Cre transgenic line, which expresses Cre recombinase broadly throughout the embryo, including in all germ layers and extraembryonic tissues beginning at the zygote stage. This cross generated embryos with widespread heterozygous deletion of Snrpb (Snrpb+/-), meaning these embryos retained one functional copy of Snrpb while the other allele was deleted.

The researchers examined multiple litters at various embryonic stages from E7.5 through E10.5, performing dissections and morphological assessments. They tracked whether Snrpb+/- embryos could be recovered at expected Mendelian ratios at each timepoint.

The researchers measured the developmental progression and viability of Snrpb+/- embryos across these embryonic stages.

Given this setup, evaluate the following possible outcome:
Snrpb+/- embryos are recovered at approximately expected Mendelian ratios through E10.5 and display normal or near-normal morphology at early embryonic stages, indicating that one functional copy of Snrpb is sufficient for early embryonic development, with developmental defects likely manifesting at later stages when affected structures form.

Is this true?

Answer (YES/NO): NO